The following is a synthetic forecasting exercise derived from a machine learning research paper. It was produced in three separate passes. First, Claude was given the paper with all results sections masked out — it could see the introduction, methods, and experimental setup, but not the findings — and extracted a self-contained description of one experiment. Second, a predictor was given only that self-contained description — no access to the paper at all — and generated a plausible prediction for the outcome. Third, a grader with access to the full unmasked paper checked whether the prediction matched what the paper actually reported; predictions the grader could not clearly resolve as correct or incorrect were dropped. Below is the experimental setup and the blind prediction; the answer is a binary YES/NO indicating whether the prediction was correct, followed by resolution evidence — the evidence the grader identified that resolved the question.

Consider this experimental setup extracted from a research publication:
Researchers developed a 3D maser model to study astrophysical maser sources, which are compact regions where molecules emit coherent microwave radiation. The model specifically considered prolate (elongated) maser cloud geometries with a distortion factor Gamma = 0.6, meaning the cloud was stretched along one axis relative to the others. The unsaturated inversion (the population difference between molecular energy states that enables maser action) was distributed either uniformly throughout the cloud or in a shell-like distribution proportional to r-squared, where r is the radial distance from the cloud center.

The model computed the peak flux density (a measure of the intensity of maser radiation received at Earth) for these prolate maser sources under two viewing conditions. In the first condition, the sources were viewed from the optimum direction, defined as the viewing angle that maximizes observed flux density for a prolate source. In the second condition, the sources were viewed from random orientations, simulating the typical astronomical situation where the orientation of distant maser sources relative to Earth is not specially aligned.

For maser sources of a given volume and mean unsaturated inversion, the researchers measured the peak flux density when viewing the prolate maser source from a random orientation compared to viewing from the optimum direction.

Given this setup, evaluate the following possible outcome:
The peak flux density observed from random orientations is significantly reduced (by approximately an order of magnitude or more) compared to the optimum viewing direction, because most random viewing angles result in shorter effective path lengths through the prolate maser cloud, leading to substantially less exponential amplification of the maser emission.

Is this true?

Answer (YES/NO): YES